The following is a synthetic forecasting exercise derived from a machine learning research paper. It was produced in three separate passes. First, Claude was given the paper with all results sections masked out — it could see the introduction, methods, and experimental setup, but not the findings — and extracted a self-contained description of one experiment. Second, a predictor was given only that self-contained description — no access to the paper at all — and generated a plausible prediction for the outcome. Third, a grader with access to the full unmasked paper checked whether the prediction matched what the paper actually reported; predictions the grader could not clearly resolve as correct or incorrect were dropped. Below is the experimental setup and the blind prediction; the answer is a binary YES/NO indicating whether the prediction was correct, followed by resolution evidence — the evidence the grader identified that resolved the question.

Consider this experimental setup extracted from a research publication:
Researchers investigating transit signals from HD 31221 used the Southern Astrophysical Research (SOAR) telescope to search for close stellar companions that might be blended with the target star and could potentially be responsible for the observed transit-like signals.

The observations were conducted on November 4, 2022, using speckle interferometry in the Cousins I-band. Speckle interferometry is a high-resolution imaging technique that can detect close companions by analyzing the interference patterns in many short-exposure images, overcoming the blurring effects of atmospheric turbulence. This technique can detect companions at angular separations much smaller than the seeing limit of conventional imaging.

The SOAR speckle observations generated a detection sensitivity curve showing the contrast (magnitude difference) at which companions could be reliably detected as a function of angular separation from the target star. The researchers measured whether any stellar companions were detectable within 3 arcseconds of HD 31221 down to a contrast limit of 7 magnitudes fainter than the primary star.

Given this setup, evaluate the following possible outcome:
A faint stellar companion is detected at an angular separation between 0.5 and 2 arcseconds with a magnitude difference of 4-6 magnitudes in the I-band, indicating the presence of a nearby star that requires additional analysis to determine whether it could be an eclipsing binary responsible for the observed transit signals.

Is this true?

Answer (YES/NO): NO